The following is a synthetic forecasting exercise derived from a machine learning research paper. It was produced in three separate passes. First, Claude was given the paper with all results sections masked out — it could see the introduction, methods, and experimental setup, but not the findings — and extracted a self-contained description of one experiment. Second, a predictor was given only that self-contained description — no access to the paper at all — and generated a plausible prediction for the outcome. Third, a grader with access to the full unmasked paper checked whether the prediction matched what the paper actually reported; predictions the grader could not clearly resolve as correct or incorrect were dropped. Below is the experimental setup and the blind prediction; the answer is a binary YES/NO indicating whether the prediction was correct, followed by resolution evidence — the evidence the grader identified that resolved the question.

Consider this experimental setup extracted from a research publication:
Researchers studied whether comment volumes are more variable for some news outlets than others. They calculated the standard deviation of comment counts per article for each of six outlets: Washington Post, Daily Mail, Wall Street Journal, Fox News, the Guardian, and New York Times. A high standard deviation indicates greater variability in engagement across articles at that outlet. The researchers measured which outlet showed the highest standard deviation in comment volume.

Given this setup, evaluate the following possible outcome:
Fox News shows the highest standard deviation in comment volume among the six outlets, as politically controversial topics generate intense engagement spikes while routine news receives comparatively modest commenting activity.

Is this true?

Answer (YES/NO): YES